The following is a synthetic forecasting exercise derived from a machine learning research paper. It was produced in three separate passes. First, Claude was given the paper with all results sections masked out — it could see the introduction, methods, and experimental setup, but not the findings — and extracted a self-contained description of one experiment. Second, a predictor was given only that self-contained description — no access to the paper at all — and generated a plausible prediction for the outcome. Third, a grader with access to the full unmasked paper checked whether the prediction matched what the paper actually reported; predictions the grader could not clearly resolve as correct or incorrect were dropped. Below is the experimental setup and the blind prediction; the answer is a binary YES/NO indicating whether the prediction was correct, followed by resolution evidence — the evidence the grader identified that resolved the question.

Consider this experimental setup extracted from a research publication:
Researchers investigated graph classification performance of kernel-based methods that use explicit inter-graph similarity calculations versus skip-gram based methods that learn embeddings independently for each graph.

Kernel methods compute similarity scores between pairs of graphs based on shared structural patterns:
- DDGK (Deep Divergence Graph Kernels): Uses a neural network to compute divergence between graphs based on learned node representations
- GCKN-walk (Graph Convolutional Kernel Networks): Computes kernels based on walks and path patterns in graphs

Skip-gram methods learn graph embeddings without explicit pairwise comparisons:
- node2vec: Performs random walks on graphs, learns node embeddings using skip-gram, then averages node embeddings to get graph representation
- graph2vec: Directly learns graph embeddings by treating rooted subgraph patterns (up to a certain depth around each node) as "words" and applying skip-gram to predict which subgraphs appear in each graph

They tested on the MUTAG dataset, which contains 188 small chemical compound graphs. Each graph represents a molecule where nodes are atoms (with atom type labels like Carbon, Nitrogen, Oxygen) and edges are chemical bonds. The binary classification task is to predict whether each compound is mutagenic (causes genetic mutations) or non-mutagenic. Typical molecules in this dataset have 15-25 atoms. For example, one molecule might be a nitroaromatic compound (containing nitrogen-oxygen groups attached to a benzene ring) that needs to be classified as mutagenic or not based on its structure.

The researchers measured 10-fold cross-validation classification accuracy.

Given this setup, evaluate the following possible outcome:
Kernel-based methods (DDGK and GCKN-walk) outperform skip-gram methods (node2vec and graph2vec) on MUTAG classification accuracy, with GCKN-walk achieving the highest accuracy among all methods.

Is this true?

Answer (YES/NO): YES